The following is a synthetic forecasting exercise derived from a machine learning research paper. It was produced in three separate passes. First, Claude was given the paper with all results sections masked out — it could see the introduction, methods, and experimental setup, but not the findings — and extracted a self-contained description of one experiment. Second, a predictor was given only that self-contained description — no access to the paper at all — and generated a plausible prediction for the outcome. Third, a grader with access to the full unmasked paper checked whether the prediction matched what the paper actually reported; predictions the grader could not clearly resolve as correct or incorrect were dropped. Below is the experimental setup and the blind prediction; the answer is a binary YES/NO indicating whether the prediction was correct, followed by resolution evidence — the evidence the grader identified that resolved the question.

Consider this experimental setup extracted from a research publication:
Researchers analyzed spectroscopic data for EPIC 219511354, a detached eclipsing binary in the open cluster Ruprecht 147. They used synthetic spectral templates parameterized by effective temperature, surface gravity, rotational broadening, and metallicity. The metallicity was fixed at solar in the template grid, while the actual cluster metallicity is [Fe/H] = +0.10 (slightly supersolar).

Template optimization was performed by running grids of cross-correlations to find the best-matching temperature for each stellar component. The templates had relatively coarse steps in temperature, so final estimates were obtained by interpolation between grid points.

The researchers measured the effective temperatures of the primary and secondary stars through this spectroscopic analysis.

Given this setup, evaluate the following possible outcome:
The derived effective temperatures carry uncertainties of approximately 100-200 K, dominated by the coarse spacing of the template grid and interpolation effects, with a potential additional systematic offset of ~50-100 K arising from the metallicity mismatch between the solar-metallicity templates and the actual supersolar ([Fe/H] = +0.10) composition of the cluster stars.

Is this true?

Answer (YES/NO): NO